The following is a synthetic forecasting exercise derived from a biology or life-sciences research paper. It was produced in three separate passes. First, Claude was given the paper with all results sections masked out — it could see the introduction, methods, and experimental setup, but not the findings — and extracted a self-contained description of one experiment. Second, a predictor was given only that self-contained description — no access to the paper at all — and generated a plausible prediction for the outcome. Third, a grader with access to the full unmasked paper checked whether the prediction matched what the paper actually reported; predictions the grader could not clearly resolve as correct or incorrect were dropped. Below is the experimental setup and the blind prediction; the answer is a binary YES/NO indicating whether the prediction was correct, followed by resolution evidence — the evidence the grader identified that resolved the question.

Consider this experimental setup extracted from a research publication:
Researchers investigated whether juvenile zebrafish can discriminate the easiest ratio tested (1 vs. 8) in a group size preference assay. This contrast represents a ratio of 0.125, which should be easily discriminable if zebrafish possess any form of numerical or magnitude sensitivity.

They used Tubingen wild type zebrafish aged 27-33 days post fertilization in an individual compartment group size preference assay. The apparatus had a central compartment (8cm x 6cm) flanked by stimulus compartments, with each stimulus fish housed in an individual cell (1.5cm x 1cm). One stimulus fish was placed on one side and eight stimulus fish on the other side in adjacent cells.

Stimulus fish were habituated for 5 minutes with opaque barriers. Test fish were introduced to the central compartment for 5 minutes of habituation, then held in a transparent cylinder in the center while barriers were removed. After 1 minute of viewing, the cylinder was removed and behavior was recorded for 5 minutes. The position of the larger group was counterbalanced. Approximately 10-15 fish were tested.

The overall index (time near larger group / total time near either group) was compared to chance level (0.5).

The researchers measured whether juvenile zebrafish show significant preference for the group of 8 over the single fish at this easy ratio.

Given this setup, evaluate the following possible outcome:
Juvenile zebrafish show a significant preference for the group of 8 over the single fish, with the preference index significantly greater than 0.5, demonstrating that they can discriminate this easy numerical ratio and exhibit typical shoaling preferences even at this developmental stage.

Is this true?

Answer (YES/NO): YES